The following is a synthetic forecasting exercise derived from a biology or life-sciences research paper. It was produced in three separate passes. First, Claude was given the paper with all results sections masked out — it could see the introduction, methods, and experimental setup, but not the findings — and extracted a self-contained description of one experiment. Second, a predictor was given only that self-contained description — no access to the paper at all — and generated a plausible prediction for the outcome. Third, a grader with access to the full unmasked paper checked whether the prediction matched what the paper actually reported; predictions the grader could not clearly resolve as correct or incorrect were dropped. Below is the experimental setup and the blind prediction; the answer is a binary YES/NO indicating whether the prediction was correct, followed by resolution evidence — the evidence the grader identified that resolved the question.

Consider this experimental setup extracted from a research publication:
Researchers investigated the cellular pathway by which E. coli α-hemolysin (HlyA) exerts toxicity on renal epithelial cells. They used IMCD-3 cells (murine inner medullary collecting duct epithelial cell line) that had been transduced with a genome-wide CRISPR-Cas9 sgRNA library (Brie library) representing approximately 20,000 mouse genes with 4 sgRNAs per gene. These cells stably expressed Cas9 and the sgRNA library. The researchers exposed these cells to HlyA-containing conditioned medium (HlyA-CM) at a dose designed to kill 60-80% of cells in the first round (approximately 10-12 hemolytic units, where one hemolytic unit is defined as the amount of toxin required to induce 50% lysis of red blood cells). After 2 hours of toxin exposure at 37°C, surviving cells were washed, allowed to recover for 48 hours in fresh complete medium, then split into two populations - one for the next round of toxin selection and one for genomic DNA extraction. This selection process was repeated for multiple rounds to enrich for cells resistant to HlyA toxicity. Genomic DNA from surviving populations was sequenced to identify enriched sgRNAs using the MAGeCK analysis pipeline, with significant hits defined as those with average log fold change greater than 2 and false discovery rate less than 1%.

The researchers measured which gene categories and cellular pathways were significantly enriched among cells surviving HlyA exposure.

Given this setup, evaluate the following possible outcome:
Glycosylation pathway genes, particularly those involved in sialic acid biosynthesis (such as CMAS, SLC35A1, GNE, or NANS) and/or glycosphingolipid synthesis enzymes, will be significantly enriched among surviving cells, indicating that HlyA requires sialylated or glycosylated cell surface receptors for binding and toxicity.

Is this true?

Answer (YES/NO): NO